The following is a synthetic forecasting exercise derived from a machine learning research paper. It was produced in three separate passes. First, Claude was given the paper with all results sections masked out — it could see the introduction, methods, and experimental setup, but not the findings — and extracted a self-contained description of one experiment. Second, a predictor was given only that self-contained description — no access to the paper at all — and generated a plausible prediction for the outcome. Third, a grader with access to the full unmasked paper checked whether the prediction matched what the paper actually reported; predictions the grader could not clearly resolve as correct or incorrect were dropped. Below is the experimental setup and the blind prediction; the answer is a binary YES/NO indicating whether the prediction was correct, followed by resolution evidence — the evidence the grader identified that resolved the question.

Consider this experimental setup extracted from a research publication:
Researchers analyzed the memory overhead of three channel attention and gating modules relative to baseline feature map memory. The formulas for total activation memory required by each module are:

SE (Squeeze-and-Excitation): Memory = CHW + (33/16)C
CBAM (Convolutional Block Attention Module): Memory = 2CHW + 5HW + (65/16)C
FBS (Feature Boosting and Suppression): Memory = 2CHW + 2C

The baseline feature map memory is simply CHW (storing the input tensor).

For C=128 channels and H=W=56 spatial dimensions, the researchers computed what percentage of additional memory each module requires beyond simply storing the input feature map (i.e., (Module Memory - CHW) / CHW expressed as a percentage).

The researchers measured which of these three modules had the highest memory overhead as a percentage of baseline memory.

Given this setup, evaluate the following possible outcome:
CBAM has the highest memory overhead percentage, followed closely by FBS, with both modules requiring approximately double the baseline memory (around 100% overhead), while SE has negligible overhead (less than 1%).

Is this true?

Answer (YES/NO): YES